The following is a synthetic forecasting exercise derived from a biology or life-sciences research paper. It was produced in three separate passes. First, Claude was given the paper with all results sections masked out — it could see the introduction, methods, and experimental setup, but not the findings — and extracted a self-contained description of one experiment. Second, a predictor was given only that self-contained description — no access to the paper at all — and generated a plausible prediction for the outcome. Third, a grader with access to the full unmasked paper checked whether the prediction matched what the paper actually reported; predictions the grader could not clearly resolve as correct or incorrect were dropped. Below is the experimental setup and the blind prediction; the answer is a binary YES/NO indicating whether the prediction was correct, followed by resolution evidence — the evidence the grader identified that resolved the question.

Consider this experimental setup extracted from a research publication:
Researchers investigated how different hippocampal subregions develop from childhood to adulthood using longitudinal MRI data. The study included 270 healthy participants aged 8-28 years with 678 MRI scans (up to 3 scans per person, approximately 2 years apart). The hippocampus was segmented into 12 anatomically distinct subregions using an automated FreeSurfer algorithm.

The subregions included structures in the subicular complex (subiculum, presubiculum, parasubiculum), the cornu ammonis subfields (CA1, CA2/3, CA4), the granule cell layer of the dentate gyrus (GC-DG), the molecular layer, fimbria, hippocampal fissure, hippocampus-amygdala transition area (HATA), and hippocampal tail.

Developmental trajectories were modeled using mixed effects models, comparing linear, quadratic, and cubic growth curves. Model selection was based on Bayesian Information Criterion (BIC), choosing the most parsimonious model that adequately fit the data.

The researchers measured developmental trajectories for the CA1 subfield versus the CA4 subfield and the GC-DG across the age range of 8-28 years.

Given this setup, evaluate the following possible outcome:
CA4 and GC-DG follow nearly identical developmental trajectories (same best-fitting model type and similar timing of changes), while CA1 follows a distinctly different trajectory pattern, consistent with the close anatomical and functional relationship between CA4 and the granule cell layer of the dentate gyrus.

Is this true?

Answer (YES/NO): YES